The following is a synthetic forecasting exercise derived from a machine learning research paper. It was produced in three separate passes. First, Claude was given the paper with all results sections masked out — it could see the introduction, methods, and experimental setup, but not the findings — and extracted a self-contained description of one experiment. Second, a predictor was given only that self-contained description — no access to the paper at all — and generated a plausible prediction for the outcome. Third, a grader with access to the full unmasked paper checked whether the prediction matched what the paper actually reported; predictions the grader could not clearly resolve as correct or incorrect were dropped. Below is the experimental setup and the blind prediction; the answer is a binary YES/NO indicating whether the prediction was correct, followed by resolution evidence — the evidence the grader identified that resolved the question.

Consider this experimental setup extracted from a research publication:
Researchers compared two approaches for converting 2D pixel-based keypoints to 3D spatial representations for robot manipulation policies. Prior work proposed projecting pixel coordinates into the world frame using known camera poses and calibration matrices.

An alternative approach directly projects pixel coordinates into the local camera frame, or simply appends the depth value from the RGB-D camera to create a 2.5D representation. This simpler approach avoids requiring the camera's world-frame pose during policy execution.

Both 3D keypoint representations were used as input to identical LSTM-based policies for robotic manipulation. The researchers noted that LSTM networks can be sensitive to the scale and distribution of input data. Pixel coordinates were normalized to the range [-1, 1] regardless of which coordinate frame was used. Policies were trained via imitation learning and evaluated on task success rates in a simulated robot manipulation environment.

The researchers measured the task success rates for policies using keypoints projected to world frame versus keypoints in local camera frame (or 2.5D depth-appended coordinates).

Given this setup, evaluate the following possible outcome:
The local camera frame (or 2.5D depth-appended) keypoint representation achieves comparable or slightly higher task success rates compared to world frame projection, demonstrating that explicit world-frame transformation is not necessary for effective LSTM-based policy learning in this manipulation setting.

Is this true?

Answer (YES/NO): YES